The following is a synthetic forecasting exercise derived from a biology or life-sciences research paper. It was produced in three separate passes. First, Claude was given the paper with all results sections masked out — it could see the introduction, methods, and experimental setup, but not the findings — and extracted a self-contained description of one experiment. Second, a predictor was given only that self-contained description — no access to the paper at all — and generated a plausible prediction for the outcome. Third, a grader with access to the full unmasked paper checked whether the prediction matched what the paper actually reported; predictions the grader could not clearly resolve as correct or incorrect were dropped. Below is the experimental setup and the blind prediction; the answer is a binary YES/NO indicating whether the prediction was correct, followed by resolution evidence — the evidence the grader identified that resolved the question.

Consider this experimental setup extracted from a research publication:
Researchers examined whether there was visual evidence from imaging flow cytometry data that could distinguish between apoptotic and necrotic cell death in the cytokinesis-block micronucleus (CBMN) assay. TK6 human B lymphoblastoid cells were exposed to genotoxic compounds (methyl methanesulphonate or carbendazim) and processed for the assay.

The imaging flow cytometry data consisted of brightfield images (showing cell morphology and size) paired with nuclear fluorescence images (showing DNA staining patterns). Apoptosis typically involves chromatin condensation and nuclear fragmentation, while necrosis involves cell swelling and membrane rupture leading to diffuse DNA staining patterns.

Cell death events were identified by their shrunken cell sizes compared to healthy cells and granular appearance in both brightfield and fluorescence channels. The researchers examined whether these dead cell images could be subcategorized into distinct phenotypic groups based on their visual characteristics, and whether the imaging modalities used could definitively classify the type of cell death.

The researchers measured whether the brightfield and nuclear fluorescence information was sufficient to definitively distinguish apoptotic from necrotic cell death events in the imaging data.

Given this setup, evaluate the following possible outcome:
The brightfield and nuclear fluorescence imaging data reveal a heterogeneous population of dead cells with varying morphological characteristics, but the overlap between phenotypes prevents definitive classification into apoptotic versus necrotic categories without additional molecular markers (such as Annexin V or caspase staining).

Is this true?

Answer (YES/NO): NO